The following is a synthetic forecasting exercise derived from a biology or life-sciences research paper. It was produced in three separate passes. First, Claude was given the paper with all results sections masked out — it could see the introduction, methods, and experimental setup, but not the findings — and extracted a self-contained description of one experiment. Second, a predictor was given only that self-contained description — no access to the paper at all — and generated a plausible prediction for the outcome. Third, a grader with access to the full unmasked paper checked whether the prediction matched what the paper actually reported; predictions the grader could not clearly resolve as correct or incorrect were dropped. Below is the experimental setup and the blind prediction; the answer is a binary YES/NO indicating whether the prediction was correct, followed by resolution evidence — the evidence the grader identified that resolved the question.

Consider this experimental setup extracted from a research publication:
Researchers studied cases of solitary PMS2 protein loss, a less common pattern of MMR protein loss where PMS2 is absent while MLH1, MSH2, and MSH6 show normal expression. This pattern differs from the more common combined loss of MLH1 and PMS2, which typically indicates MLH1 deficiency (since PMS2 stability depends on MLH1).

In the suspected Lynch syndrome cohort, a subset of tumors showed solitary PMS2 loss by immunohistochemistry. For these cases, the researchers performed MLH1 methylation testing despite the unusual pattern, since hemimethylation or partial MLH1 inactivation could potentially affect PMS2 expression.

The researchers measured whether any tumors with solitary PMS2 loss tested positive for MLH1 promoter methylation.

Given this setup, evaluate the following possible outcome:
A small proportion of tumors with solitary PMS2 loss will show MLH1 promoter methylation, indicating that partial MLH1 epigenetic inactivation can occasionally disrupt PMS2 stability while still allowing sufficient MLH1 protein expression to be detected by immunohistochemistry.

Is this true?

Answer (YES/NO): YES